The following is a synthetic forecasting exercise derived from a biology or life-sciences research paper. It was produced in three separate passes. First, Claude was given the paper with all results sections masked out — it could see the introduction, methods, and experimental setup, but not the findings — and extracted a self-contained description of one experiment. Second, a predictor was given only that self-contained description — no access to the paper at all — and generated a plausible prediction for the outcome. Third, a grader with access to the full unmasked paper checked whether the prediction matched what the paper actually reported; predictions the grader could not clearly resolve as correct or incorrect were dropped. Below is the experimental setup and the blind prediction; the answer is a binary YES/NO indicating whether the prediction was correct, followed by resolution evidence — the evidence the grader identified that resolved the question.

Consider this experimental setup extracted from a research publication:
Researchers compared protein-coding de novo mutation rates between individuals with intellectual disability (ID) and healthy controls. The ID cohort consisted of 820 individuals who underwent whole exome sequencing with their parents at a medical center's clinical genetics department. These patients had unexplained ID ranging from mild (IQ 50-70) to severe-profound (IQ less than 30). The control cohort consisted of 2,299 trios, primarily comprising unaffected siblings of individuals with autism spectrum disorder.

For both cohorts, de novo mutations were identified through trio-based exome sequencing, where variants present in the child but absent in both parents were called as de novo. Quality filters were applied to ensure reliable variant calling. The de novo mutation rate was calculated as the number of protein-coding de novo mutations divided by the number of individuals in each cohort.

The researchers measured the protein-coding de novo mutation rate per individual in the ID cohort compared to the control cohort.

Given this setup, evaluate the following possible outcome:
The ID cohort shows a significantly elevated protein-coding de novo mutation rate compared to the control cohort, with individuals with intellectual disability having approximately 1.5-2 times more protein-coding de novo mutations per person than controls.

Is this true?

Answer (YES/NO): NO